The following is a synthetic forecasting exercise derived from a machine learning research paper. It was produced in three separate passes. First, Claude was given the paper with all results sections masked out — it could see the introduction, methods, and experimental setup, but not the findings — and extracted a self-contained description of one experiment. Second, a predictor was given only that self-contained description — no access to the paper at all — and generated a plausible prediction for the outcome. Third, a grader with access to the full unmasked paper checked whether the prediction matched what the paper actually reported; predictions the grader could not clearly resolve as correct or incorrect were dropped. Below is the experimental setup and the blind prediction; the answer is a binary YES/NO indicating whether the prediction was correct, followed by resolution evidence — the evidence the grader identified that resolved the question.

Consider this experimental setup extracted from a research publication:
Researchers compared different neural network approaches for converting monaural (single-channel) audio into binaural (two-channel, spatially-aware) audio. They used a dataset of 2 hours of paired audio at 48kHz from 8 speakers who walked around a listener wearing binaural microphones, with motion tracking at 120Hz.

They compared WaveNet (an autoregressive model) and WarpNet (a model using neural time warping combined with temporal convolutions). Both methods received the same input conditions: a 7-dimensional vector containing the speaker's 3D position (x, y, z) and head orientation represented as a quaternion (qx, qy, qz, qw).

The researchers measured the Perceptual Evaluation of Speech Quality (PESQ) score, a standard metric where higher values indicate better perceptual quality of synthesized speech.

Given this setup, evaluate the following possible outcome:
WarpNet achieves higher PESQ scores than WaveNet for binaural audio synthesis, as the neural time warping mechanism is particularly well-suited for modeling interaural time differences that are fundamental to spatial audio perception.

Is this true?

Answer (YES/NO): NO